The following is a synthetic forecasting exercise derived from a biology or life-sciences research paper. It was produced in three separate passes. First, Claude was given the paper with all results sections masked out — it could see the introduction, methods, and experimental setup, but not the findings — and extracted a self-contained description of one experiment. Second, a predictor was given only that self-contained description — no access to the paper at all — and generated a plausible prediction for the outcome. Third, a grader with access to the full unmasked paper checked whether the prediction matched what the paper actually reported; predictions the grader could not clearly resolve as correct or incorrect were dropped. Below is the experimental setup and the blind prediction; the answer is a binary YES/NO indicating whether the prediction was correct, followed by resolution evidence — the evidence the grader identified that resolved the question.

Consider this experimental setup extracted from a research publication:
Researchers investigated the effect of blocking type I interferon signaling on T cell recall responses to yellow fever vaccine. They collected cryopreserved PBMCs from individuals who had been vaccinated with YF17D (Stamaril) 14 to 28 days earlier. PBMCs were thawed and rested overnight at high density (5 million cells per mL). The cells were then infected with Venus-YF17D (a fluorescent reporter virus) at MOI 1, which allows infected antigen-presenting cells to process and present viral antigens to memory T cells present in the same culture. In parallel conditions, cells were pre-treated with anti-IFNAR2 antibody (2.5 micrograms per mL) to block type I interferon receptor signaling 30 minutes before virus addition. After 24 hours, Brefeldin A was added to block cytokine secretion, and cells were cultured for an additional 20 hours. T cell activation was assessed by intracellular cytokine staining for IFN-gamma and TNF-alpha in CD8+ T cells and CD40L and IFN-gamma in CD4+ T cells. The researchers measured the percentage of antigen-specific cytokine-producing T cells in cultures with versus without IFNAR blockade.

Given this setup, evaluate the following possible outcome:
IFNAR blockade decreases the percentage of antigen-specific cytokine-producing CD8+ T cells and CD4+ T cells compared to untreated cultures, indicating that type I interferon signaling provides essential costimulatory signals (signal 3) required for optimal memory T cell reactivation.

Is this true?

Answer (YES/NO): NO